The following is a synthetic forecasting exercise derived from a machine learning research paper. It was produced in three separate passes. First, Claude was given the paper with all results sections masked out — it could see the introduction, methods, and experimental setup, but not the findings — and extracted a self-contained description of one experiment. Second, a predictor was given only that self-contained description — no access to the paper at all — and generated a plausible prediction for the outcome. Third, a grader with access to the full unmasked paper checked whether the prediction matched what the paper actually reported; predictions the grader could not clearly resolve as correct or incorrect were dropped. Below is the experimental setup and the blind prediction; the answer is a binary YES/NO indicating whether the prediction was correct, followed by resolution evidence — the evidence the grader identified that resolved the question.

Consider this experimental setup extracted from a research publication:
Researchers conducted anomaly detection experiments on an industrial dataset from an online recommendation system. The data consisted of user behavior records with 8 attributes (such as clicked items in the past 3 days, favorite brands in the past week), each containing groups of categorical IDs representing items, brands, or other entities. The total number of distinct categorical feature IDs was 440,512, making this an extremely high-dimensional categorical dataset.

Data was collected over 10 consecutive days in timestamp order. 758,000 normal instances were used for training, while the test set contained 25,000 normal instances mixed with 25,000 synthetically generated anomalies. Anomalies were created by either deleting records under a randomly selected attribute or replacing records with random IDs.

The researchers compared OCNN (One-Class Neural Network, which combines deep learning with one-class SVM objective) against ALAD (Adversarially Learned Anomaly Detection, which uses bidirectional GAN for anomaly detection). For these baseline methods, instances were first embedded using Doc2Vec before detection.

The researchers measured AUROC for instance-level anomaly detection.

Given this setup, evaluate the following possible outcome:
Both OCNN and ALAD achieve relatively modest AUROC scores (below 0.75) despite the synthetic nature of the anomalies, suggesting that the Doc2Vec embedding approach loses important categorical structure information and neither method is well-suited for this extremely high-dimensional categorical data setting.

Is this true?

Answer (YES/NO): YES